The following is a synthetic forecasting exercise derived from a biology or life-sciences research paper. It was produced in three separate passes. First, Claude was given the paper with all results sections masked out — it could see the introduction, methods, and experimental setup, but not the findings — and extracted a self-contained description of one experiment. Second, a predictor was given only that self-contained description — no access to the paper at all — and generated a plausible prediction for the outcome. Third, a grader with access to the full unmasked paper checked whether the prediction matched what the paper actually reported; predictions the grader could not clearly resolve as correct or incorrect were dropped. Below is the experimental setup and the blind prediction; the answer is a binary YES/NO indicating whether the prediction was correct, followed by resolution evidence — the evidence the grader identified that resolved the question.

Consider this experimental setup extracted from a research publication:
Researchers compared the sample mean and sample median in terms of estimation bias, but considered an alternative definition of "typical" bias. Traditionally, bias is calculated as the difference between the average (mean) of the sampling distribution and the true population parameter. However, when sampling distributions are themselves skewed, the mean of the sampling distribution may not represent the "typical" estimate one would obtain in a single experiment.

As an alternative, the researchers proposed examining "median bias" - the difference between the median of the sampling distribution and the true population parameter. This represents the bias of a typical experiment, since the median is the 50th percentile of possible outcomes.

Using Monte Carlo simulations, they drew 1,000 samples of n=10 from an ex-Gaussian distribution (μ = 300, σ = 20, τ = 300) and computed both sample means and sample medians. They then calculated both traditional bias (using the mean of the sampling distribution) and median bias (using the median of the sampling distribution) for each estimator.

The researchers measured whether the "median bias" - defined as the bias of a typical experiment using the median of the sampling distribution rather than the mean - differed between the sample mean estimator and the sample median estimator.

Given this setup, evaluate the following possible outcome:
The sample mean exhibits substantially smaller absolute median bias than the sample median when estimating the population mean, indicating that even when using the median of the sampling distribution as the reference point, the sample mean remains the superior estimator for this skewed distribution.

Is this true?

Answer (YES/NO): NO